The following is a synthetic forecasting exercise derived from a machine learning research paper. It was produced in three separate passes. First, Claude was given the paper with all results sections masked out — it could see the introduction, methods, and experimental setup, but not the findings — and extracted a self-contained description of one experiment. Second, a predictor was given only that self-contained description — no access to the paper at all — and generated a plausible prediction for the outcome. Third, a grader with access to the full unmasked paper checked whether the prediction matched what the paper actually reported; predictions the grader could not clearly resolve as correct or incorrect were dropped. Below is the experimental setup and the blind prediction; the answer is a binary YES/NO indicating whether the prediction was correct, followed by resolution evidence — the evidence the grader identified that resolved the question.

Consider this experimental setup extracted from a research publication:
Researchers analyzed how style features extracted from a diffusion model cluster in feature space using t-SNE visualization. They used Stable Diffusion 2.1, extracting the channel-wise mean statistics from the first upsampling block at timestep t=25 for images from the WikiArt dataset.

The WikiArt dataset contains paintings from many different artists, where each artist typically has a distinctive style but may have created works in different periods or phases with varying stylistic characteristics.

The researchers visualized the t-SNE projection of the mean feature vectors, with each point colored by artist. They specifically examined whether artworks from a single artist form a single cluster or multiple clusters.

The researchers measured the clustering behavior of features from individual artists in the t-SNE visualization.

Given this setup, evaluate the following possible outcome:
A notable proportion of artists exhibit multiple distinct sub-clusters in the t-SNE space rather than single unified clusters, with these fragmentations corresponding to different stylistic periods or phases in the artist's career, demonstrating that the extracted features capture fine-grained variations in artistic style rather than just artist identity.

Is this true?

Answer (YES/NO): YES